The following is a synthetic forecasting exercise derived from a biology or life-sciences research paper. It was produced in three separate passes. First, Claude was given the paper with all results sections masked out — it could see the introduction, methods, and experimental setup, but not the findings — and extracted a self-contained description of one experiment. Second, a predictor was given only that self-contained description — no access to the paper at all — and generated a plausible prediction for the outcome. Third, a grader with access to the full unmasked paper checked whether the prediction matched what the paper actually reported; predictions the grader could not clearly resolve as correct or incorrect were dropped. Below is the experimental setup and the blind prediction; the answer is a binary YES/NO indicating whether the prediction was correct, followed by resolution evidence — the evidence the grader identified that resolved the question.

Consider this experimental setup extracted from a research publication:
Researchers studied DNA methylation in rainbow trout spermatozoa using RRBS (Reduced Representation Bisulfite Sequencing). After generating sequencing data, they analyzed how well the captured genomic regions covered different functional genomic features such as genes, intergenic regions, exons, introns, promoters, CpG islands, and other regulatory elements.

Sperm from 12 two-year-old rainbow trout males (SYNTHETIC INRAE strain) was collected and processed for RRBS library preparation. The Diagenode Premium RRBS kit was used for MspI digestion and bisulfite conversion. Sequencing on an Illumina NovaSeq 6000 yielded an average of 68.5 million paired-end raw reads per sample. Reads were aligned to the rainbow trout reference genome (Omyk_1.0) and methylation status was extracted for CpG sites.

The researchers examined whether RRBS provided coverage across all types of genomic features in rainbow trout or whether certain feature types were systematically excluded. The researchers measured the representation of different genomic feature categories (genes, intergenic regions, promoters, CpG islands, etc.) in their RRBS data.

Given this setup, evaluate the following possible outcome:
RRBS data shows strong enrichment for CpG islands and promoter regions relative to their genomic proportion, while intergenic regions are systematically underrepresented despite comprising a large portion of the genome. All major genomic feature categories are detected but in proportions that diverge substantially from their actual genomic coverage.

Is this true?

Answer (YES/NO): NO